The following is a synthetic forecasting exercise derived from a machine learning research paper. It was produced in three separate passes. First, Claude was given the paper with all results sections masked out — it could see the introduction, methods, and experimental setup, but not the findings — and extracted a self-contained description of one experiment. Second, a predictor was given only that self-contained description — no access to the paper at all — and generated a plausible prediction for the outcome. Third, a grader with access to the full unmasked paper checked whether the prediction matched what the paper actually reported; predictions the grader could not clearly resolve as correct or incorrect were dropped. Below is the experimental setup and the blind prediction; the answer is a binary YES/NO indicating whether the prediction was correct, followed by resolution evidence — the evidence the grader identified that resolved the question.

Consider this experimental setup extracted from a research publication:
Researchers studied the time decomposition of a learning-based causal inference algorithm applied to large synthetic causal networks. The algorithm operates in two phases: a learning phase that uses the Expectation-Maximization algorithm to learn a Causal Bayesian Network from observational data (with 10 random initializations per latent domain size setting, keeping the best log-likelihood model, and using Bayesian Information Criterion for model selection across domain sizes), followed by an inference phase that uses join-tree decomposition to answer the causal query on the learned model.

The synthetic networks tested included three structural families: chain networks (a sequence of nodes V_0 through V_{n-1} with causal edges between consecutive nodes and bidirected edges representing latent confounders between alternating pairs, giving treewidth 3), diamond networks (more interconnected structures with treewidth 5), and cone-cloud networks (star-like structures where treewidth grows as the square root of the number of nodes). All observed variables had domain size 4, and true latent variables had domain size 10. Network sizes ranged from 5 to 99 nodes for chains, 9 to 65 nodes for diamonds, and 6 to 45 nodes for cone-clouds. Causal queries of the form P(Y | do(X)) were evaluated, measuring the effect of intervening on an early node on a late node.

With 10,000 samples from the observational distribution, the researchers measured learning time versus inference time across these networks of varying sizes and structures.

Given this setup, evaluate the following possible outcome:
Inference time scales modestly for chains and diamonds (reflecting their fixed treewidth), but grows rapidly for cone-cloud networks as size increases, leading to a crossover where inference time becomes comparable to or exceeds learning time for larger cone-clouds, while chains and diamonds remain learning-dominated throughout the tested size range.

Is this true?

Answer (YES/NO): NO